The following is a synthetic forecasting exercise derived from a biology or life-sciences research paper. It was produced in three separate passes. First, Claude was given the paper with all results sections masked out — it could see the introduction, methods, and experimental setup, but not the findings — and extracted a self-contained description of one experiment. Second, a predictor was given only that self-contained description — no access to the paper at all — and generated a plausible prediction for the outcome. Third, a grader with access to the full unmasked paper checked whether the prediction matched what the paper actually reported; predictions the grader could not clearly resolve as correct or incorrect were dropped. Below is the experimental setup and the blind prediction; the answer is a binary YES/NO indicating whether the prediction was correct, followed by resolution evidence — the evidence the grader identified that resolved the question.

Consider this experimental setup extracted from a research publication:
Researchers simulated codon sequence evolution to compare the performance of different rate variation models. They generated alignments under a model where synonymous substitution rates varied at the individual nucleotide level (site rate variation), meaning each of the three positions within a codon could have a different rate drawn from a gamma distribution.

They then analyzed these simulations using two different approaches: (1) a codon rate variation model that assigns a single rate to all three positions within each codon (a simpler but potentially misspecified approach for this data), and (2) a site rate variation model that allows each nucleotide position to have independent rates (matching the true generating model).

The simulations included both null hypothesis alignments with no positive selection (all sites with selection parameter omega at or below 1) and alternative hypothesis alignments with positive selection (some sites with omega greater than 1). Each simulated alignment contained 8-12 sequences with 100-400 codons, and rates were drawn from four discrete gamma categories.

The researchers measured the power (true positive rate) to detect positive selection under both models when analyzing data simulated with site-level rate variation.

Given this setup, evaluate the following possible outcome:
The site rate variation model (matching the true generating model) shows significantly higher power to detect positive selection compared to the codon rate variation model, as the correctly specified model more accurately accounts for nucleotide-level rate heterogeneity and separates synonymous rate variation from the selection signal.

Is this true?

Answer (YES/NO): NO